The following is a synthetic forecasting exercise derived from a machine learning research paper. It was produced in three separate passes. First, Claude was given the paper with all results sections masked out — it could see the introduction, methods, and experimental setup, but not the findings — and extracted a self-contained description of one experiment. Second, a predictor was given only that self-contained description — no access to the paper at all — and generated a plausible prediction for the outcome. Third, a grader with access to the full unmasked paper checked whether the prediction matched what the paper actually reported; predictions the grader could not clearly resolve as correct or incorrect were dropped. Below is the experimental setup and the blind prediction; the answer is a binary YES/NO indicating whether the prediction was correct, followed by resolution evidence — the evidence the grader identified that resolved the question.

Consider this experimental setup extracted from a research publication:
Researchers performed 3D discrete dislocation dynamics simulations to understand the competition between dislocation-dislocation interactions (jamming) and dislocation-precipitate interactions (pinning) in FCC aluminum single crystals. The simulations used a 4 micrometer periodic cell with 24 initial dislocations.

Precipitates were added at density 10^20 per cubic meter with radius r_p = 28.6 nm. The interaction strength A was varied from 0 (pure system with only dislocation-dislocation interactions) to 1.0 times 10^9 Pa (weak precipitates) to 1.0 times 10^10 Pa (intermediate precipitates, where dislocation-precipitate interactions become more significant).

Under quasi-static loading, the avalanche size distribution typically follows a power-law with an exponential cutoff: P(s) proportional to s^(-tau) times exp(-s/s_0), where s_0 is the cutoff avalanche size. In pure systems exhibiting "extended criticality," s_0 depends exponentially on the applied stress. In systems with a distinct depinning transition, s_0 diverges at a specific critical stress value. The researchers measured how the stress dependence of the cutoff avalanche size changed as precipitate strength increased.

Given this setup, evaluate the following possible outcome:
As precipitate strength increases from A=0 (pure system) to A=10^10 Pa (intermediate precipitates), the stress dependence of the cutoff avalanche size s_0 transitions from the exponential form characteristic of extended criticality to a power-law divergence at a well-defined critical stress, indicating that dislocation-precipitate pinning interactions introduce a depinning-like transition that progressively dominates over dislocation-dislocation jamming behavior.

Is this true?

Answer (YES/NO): YES